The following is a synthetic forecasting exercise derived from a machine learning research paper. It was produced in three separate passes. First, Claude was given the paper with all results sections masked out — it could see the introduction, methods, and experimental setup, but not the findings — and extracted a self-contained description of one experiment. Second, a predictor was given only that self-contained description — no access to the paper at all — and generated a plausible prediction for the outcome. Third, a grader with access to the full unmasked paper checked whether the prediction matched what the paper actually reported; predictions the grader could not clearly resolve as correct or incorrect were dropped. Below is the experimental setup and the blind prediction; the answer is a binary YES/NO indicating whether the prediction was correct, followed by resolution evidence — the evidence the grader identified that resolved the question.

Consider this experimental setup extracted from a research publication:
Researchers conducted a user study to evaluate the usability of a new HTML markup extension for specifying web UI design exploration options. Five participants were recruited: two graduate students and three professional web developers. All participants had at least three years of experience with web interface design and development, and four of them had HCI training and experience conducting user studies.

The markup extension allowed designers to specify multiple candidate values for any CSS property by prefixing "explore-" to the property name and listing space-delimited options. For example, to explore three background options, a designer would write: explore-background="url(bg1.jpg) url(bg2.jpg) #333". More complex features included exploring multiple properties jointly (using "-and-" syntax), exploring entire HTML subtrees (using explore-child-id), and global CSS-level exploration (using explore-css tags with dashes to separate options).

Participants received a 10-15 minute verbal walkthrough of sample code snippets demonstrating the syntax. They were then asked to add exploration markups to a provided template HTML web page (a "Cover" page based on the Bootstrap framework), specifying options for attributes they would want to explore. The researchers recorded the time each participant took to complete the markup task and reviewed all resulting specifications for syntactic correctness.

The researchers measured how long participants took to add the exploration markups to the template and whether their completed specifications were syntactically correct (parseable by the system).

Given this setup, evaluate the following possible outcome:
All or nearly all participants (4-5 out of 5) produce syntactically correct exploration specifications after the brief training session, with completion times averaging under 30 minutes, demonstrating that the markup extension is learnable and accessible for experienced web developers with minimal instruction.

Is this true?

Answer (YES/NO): YES